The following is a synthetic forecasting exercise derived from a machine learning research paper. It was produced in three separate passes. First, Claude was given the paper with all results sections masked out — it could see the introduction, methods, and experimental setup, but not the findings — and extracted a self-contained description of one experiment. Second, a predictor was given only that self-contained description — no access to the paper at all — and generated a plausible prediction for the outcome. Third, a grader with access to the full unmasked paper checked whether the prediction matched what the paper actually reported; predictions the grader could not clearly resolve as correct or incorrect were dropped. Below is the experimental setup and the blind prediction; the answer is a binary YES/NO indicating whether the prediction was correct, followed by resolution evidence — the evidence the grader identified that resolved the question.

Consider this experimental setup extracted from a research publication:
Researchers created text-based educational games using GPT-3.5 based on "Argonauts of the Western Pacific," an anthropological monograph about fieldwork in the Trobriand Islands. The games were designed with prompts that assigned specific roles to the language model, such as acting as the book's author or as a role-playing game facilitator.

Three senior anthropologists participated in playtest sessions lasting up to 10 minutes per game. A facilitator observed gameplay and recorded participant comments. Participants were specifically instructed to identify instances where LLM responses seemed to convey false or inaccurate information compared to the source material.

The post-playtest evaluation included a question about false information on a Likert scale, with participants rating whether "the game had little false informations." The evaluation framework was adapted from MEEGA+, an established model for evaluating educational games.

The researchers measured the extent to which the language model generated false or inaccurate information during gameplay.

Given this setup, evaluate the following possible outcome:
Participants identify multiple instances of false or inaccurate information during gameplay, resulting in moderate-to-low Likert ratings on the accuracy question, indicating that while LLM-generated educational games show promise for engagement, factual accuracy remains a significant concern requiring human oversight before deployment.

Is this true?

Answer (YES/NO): NO